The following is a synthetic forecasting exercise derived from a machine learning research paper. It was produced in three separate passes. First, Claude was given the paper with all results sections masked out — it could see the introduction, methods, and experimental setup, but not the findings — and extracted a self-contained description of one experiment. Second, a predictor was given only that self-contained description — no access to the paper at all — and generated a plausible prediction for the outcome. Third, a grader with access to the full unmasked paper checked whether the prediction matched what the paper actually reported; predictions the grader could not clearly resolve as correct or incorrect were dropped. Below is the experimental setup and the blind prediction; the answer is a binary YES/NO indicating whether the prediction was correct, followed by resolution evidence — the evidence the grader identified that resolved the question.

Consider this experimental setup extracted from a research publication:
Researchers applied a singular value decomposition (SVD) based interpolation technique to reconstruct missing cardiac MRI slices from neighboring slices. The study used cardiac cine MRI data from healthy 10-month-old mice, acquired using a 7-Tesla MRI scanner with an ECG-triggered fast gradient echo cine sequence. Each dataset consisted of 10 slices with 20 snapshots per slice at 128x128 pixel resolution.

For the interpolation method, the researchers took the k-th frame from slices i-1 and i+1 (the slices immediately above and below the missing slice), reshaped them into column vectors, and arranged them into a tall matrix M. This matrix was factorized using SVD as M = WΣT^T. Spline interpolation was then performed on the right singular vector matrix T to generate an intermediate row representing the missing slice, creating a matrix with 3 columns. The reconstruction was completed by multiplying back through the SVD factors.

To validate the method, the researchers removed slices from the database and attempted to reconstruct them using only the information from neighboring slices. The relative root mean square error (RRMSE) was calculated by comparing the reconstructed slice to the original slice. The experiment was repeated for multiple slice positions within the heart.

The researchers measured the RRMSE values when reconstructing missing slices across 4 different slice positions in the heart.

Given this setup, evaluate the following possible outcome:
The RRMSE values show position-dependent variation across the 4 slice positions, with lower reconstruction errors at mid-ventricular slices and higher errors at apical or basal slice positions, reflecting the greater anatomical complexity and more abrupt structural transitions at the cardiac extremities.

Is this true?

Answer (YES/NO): NO